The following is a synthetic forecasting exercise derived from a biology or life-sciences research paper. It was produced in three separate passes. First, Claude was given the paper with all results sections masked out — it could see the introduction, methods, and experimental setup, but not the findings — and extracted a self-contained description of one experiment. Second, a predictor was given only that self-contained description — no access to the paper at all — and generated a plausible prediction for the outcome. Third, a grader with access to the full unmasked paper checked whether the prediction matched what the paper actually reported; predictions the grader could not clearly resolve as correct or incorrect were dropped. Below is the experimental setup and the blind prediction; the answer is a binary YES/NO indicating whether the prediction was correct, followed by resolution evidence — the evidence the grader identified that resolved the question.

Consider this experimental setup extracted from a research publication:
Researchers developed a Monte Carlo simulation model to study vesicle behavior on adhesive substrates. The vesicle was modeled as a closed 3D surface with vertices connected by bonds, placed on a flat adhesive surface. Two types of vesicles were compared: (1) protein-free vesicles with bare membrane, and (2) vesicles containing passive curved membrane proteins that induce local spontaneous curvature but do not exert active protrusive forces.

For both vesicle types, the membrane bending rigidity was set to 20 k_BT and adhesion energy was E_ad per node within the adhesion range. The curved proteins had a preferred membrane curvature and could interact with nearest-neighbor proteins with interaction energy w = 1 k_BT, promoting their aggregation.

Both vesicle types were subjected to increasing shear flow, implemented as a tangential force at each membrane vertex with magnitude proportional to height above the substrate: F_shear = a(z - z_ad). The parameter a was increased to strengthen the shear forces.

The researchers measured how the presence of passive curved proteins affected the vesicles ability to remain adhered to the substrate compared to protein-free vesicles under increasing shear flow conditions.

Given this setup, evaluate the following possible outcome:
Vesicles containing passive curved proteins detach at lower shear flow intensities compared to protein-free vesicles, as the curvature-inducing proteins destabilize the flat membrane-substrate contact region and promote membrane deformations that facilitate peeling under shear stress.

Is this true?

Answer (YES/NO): NO